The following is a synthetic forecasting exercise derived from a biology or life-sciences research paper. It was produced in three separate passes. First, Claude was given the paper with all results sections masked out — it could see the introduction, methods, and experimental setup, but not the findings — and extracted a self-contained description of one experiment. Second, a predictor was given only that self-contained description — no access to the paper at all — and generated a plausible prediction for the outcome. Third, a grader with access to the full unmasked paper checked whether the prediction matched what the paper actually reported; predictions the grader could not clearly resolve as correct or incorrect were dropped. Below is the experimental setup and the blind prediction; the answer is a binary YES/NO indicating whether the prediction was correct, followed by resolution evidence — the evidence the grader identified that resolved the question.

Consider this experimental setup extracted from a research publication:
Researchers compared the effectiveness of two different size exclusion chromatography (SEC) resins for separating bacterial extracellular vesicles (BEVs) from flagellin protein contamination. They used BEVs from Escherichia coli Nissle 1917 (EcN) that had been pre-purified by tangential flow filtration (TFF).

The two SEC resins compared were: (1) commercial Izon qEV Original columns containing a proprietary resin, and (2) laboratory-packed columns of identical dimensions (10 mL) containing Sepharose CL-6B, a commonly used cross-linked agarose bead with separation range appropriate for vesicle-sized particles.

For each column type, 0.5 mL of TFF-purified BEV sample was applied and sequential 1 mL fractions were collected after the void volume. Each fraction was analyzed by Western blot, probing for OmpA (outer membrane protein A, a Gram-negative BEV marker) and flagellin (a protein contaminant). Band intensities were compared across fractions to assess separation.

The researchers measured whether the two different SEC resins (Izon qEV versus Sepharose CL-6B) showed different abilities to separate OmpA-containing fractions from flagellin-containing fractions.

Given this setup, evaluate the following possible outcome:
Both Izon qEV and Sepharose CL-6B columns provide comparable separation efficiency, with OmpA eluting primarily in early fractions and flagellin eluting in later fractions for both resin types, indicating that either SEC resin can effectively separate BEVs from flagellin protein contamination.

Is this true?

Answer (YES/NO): NO